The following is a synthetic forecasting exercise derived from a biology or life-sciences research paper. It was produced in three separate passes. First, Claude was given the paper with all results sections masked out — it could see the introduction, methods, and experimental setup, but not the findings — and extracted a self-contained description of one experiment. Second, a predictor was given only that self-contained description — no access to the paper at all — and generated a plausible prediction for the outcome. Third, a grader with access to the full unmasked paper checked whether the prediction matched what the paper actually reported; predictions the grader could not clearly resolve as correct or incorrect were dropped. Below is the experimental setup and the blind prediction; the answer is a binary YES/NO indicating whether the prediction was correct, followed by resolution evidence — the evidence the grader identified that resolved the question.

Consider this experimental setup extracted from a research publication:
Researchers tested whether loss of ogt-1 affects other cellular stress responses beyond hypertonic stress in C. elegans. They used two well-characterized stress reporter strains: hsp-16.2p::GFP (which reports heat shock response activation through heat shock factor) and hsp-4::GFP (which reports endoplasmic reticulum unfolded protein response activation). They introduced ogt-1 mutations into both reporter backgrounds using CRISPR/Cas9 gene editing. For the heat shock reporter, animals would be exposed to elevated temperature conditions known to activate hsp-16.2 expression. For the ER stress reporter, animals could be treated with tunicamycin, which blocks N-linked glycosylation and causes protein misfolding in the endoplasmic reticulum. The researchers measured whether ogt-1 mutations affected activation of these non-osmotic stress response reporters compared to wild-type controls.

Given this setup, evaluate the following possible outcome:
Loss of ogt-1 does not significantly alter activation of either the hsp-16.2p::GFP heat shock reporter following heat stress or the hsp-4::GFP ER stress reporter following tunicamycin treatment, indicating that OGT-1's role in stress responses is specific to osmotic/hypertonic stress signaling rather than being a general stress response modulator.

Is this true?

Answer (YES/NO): YES